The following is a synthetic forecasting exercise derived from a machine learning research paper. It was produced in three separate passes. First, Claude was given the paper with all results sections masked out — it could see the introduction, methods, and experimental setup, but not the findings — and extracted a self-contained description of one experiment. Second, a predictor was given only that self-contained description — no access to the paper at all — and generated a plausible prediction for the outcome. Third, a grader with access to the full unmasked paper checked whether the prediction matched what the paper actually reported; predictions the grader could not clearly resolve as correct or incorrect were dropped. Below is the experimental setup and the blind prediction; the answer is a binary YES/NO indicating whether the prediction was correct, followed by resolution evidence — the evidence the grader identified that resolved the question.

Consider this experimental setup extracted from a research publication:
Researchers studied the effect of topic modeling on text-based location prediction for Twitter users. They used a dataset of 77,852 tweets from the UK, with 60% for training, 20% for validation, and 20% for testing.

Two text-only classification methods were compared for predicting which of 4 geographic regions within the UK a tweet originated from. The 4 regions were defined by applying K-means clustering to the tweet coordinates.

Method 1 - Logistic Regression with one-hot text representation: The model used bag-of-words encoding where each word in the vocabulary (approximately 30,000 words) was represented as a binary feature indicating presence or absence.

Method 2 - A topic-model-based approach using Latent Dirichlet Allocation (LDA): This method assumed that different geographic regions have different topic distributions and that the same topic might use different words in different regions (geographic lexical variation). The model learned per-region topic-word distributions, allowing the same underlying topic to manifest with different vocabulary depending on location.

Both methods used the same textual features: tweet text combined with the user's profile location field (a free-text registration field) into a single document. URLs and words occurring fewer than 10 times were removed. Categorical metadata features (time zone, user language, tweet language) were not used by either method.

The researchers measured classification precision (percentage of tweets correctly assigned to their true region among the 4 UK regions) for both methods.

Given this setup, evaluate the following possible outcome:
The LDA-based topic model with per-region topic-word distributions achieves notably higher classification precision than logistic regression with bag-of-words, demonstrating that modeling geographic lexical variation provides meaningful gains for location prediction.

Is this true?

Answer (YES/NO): NO